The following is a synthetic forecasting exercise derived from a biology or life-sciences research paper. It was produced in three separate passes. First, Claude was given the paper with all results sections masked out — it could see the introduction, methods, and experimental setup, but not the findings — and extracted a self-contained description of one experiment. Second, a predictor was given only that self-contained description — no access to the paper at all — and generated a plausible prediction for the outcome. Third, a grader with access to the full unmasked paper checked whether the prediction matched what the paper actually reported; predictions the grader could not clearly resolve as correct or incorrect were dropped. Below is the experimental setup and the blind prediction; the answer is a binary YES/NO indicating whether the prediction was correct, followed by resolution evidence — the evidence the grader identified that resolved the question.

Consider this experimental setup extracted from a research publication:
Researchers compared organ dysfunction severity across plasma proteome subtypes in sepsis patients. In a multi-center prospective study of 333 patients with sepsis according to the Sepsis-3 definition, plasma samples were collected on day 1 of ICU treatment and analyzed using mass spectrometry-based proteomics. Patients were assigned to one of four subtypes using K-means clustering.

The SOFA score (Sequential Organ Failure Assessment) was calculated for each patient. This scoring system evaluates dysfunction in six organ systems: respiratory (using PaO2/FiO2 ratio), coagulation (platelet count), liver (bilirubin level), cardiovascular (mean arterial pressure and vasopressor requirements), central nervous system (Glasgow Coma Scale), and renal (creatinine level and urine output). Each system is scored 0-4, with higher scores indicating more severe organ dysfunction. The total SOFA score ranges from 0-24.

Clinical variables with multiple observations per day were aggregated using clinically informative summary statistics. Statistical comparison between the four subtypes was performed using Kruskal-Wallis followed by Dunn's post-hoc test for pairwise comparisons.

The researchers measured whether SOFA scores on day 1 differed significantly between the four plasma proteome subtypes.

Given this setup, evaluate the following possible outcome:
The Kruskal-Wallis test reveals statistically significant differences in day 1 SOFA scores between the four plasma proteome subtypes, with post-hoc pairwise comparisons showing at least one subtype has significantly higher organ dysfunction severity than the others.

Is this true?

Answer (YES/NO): YES